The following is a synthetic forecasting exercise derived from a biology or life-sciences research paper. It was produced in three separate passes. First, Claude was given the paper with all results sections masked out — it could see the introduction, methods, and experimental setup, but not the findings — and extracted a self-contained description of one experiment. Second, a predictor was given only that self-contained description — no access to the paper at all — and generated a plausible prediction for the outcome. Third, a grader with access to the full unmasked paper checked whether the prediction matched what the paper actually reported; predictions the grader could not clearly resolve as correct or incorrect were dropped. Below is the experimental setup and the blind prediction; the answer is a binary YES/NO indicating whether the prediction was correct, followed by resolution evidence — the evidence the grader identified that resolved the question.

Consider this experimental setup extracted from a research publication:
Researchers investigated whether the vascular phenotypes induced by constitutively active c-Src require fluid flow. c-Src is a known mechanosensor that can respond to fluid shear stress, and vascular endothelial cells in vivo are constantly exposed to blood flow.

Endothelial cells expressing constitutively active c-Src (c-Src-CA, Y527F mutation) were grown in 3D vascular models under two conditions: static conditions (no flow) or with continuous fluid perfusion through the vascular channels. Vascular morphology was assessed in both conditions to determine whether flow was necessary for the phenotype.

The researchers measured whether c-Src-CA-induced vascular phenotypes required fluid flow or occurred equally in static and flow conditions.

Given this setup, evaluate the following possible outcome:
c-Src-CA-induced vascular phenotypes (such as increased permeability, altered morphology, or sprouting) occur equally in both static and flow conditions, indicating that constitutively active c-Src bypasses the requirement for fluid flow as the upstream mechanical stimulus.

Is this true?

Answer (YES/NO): YES